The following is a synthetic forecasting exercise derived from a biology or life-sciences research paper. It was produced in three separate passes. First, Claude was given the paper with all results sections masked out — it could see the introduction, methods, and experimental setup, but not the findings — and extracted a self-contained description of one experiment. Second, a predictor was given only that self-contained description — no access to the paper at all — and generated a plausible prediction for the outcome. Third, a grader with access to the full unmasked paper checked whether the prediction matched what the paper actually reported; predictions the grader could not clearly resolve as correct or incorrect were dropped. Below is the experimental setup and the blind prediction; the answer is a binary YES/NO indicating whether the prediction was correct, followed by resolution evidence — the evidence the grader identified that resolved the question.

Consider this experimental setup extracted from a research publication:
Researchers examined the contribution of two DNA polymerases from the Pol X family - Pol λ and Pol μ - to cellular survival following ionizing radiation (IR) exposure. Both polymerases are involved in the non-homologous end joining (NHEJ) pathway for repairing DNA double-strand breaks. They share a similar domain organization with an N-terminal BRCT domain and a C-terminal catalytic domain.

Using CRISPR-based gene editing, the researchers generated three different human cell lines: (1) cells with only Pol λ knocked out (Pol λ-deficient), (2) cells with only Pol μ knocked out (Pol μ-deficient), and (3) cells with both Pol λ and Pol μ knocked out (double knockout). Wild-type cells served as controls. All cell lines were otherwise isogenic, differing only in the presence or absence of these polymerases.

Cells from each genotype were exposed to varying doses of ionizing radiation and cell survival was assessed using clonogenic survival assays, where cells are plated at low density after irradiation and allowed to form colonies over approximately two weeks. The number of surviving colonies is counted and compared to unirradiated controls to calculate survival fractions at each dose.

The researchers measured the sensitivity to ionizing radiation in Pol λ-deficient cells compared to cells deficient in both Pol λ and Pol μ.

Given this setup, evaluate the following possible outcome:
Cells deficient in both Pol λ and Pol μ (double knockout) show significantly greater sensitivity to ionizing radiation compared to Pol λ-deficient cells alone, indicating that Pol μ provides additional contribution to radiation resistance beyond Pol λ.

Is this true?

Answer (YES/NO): YES